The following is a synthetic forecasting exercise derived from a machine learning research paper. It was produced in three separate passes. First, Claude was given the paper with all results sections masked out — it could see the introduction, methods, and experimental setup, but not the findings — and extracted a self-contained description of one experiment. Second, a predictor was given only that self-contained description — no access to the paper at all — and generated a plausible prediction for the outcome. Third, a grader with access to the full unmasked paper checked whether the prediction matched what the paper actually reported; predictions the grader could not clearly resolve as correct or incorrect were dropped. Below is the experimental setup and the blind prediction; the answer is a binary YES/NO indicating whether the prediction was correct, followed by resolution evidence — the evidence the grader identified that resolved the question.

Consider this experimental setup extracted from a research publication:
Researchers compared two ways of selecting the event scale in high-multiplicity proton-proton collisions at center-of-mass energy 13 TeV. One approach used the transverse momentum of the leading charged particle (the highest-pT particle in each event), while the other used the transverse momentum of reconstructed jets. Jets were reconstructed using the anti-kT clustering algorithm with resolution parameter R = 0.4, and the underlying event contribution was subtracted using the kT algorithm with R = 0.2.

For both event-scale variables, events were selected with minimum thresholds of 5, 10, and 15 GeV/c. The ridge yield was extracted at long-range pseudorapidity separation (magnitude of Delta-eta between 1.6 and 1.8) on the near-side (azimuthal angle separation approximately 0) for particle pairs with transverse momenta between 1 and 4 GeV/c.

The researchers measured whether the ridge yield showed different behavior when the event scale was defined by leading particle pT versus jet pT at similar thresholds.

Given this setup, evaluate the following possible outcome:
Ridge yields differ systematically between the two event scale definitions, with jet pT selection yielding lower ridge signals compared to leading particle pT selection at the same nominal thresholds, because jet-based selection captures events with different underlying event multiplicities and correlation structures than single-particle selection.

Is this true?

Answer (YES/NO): NO